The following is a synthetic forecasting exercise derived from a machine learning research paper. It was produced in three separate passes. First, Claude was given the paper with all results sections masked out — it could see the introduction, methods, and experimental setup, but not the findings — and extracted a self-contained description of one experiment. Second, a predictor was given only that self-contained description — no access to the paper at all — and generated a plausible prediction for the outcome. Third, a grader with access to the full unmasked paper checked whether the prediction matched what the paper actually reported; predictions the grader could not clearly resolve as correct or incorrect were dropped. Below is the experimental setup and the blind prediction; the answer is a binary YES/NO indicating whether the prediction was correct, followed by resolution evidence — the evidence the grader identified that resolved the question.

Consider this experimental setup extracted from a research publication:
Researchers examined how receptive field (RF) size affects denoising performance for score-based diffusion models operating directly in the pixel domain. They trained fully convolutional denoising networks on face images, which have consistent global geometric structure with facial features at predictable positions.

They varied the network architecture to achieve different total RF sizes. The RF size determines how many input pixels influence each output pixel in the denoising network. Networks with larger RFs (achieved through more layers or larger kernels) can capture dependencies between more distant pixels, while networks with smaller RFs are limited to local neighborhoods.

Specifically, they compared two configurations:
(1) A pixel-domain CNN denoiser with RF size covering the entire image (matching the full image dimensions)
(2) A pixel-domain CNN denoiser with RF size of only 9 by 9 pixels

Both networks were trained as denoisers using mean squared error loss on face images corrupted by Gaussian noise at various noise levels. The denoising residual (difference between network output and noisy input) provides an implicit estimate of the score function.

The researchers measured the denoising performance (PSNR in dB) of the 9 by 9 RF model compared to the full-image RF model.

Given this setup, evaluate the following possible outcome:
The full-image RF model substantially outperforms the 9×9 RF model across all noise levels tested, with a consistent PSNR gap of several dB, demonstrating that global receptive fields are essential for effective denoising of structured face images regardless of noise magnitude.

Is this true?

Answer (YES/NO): NO